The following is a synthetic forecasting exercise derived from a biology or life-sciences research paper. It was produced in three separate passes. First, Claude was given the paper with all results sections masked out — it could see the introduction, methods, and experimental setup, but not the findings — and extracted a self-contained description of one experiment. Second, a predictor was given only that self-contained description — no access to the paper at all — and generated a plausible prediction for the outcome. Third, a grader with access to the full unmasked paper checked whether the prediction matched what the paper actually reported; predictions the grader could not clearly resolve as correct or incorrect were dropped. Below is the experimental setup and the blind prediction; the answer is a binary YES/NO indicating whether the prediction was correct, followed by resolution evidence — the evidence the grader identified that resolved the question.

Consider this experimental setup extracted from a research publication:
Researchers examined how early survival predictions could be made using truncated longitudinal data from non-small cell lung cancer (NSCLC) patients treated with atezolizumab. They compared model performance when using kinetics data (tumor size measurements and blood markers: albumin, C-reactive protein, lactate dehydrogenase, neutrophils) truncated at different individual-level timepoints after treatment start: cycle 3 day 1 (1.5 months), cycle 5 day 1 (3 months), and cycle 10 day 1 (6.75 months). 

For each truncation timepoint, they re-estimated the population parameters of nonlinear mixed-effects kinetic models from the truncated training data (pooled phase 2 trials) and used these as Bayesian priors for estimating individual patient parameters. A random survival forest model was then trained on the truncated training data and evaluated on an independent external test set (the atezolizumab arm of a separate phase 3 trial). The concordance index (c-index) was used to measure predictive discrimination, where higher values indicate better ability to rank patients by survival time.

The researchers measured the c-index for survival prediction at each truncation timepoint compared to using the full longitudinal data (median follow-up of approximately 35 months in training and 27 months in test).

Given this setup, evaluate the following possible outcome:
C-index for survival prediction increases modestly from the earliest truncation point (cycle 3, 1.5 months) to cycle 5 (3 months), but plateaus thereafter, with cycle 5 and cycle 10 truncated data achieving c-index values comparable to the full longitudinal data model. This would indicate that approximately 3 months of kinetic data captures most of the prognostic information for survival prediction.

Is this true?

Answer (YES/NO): NO